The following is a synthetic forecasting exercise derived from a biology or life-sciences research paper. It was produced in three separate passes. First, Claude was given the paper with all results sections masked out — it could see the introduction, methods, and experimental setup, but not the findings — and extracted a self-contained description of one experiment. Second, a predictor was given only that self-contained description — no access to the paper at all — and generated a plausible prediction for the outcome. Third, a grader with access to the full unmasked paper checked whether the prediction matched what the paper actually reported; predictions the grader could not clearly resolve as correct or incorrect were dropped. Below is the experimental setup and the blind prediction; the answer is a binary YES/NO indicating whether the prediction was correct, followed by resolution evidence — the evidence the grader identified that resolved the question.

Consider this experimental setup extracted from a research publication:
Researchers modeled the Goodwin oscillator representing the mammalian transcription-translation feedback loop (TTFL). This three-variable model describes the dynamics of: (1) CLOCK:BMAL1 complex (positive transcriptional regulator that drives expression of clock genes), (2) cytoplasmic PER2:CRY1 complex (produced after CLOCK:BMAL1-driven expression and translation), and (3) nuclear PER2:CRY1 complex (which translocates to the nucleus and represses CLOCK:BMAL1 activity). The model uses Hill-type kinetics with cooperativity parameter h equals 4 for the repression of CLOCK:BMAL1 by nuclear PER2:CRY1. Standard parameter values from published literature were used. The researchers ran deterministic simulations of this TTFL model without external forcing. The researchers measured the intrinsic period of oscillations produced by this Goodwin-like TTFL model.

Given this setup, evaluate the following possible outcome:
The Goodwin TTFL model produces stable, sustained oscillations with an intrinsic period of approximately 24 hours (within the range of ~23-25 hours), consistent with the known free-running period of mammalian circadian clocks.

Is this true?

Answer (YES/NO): YES